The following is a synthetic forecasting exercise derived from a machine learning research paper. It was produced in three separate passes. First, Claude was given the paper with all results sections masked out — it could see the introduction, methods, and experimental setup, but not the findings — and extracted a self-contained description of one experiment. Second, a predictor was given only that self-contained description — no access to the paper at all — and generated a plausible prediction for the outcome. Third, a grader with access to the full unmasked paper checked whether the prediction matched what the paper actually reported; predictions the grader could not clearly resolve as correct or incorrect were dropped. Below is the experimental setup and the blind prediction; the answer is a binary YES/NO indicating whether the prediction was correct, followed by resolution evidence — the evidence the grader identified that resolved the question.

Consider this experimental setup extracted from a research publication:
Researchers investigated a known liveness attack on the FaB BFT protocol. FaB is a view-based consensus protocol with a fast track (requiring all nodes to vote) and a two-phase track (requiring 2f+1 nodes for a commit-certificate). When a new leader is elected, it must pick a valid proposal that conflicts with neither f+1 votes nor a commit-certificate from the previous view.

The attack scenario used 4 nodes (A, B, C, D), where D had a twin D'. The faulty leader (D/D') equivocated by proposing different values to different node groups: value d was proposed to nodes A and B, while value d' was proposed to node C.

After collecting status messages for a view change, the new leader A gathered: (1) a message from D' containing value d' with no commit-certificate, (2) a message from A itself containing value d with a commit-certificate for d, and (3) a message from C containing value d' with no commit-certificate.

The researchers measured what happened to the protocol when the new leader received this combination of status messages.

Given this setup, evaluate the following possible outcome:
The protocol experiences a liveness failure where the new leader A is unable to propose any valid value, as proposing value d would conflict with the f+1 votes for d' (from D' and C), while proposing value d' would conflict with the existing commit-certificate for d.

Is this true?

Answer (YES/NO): YES